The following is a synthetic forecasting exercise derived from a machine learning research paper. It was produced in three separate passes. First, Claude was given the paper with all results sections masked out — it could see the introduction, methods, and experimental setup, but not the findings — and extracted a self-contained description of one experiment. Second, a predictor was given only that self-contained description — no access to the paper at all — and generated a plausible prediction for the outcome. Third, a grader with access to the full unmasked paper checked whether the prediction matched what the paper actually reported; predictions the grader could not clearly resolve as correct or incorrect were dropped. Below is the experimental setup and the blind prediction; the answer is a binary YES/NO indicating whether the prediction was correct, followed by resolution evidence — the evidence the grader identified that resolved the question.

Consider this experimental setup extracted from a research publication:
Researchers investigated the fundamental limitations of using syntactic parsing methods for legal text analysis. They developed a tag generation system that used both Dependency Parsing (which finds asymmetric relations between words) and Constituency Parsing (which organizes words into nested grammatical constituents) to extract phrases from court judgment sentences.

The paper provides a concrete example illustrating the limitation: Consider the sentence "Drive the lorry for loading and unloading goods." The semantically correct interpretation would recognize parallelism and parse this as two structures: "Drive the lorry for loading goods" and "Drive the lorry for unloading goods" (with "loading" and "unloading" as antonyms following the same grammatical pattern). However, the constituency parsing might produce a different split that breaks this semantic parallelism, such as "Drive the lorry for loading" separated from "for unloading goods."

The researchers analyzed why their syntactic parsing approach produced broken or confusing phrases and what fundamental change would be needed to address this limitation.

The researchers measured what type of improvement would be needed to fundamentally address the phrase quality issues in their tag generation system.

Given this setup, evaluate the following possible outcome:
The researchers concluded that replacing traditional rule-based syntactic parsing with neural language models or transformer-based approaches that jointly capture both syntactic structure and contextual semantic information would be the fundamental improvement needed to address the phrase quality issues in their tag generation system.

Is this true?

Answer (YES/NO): NO